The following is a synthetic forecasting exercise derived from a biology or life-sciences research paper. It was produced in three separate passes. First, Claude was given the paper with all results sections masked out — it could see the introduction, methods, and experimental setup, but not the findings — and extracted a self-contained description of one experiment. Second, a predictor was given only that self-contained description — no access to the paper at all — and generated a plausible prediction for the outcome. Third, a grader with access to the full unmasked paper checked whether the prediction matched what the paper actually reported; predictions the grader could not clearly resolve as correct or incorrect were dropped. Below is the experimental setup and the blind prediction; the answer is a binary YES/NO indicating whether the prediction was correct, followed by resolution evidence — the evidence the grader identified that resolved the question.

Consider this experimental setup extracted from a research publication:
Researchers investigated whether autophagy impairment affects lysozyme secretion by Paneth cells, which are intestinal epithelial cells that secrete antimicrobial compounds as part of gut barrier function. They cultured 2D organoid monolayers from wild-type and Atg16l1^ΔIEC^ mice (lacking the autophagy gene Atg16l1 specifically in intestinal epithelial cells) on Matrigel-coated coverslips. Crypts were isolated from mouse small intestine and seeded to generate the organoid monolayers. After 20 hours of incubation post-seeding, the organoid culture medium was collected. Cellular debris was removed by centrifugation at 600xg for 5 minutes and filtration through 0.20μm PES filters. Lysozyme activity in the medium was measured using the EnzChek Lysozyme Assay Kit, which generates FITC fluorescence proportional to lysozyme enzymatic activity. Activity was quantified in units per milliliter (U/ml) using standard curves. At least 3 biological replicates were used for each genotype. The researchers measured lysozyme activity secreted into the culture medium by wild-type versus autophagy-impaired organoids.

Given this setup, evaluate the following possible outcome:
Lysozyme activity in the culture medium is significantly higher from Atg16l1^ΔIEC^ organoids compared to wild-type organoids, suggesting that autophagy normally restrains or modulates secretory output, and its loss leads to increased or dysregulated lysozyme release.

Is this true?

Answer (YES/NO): NO